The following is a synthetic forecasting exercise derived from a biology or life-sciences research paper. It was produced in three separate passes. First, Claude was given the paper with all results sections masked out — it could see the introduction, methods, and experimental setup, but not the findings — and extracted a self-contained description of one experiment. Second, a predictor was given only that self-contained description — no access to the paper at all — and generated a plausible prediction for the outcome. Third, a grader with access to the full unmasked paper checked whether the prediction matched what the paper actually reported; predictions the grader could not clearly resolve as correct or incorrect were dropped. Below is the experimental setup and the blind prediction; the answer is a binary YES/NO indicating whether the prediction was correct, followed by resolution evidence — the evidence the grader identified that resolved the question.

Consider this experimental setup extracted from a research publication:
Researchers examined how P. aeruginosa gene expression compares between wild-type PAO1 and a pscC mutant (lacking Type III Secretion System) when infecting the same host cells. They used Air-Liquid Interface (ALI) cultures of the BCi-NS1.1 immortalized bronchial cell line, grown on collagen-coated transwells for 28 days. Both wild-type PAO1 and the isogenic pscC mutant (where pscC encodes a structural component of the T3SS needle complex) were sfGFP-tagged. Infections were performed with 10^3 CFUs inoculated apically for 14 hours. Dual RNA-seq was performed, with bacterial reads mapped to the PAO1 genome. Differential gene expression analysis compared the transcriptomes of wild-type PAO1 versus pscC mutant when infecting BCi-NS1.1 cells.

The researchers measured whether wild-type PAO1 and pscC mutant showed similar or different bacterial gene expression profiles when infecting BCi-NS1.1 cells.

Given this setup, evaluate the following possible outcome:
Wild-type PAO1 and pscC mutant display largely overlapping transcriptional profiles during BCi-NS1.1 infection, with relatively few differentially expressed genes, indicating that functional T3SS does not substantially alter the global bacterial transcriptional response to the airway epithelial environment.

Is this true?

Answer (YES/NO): YES